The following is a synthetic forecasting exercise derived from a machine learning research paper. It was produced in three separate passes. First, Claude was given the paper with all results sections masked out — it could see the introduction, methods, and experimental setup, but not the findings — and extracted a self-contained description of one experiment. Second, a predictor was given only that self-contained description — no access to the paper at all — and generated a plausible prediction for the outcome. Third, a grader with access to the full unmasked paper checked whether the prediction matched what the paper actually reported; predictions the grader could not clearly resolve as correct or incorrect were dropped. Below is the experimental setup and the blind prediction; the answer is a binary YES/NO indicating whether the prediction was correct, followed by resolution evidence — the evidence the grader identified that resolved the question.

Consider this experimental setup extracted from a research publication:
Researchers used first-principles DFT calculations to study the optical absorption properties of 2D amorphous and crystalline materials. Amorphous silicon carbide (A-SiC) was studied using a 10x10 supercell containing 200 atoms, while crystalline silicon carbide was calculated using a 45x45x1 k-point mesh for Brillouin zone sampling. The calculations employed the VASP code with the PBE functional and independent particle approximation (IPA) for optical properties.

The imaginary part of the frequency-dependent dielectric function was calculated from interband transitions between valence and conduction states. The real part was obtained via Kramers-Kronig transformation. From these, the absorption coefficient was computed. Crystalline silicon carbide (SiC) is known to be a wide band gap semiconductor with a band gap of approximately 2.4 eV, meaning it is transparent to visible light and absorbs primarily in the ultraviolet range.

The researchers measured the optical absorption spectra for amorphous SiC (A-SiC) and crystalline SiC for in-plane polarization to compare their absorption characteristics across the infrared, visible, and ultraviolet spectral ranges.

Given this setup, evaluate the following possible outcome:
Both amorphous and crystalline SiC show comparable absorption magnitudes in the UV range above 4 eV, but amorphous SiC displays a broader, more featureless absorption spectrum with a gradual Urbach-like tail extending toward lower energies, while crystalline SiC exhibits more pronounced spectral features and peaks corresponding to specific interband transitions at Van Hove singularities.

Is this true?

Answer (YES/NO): NO